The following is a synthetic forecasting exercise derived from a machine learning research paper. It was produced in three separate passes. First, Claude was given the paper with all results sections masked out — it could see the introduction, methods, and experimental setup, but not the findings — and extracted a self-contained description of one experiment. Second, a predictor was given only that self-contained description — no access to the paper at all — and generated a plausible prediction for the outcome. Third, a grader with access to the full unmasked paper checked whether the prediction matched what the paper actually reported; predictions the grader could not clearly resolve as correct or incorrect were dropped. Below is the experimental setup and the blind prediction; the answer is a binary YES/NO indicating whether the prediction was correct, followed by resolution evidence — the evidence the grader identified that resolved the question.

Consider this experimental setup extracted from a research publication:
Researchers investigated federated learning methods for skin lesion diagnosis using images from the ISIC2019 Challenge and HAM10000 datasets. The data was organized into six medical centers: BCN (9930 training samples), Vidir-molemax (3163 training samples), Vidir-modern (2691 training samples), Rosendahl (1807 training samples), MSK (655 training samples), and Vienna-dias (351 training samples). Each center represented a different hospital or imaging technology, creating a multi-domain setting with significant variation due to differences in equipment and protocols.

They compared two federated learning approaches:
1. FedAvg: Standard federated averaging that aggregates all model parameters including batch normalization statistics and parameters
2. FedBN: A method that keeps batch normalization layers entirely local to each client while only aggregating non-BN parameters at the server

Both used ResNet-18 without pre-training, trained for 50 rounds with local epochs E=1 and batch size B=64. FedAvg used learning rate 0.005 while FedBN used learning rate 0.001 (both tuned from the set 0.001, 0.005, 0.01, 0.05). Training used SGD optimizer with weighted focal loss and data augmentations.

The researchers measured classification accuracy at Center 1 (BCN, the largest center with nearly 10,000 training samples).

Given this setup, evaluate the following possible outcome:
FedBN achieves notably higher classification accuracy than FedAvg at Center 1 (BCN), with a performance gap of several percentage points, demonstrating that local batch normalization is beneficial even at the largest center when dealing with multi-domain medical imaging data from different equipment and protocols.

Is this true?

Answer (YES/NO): NO